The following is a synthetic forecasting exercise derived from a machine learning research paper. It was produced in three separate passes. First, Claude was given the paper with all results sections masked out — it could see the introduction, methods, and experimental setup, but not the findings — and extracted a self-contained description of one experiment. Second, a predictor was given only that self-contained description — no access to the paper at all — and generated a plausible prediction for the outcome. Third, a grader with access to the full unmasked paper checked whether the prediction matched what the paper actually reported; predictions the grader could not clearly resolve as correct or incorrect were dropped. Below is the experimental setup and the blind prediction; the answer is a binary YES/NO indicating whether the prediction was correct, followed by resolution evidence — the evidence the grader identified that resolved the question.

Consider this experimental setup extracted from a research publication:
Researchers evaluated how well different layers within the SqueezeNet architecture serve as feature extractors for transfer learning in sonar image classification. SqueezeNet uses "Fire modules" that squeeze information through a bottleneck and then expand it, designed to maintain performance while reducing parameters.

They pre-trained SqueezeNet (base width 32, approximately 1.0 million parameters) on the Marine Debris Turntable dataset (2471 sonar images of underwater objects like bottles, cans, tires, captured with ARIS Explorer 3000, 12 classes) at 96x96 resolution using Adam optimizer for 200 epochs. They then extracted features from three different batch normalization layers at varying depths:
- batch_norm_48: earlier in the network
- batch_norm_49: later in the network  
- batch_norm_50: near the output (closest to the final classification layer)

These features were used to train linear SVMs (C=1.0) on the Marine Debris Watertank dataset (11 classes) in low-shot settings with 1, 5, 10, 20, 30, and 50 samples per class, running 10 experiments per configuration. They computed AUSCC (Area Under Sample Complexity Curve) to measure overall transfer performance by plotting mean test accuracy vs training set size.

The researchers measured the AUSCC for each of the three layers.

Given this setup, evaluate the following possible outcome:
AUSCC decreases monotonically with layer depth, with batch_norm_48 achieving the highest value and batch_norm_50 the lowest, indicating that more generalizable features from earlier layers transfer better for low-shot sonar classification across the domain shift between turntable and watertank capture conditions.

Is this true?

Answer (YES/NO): YES